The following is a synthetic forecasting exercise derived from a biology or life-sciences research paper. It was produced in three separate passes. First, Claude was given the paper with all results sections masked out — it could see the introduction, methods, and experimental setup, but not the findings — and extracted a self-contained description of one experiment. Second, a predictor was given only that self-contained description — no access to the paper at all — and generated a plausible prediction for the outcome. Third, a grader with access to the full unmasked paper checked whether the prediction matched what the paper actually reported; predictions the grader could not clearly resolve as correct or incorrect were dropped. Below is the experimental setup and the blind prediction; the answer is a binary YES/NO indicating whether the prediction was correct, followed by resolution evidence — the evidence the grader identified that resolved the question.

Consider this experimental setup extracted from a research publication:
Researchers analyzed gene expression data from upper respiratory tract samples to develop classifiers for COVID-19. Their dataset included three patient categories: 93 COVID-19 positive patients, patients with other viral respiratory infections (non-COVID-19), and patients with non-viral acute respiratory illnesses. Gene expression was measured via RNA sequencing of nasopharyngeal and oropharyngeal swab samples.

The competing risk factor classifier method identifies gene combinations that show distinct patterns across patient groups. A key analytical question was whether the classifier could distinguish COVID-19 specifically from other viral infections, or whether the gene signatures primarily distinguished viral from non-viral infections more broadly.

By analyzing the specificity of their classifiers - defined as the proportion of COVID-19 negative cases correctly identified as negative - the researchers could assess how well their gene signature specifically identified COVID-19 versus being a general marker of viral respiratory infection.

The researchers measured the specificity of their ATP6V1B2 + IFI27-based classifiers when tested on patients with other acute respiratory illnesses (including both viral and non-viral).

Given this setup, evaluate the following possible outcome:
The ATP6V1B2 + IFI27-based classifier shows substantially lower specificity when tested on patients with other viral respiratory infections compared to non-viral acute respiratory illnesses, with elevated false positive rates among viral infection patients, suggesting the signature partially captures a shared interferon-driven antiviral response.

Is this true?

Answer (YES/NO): NO